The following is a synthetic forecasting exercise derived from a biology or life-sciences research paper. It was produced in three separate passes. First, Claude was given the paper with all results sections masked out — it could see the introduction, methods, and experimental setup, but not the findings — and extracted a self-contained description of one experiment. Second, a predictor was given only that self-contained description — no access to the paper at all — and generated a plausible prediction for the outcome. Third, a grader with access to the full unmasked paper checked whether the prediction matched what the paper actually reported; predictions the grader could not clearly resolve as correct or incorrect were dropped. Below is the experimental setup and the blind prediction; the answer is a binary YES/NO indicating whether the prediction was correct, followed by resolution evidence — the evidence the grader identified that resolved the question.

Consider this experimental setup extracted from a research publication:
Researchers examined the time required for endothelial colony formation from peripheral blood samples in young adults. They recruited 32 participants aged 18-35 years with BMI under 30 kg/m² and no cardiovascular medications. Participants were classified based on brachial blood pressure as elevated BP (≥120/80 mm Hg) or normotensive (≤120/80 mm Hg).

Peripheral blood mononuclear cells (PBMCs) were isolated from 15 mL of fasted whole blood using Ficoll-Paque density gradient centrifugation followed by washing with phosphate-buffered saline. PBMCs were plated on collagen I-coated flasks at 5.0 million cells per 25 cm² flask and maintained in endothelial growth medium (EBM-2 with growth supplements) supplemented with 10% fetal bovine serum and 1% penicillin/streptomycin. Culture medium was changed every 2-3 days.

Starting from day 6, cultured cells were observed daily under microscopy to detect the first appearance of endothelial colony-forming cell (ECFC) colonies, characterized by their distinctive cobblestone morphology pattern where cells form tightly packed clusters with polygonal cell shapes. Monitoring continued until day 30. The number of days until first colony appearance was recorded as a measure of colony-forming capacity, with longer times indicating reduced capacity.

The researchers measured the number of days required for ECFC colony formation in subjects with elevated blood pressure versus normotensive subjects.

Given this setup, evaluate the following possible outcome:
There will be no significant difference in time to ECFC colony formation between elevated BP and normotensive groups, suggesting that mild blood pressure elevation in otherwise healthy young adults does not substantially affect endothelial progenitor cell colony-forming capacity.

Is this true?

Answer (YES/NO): NO